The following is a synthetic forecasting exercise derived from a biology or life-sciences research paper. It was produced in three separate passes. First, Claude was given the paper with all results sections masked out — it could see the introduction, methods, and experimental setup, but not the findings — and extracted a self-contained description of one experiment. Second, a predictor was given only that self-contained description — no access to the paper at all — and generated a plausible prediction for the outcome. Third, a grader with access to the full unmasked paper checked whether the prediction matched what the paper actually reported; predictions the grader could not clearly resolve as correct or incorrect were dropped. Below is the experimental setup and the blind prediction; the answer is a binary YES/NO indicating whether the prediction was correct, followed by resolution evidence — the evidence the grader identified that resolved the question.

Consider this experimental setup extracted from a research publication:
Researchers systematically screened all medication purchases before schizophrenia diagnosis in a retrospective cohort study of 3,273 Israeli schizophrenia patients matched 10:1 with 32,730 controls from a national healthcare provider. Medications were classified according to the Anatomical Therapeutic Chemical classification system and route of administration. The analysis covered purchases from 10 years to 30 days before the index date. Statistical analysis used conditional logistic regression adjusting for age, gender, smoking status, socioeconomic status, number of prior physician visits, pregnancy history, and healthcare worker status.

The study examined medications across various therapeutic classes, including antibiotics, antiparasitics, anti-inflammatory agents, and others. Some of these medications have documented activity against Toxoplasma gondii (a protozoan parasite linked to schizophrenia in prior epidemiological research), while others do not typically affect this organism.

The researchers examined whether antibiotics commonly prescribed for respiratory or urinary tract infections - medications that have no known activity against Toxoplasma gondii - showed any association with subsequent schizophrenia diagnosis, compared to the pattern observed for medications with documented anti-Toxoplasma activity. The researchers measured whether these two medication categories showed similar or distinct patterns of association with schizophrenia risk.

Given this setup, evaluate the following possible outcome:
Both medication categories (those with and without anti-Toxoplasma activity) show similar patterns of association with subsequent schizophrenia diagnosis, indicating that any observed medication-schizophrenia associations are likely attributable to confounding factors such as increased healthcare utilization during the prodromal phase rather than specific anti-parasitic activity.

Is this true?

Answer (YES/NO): NO